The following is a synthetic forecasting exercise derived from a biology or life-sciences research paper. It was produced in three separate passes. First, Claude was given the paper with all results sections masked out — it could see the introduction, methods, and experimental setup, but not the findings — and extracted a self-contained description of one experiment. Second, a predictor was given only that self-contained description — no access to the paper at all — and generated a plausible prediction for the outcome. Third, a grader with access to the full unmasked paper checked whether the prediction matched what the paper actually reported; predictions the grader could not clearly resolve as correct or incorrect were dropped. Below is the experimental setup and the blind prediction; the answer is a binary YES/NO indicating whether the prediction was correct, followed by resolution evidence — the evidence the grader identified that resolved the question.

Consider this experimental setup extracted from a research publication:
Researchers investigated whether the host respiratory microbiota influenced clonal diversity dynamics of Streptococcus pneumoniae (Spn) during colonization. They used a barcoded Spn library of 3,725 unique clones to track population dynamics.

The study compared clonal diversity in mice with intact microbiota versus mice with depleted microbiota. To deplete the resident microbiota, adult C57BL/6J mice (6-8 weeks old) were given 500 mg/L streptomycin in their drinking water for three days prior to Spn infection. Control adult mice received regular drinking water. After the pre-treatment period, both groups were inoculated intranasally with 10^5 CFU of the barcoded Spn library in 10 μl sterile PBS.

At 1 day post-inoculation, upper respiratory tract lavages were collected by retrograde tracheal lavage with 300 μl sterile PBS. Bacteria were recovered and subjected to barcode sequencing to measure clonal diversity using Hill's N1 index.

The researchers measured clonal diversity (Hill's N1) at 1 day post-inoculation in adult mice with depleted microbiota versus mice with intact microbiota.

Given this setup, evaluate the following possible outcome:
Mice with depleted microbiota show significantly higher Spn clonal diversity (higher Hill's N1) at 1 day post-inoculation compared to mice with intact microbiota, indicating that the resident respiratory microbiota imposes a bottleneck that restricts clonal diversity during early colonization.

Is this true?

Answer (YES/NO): NO